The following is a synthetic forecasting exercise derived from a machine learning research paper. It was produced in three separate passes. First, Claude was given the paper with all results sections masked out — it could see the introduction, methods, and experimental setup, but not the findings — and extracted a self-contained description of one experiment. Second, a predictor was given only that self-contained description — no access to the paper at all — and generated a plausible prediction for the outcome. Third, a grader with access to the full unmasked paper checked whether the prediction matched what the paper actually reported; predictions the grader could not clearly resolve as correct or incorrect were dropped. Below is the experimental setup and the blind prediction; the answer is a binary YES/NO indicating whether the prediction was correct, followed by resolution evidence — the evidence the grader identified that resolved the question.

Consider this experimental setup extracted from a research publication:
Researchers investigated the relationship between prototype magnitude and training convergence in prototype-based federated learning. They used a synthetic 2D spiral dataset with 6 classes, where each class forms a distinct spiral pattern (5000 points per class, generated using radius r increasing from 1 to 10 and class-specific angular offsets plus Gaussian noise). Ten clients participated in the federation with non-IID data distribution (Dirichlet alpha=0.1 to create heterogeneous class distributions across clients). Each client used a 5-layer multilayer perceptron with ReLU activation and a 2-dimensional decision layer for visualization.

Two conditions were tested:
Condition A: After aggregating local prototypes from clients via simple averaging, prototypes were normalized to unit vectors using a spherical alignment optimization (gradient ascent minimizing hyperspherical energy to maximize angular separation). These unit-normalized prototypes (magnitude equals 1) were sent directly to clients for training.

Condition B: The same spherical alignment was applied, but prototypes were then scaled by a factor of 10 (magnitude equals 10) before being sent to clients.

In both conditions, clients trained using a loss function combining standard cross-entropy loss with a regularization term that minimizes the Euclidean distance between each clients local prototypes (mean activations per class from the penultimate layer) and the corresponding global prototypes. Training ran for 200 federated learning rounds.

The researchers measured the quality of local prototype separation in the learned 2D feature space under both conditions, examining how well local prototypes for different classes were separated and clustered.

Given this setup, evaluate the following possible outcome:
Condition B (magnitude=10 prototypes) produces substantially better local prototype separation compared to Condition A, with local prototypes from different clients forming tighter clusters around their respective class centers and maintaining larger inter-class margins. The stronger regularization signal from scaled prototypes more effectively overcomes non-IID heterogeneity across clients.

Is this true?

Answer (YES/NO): YES